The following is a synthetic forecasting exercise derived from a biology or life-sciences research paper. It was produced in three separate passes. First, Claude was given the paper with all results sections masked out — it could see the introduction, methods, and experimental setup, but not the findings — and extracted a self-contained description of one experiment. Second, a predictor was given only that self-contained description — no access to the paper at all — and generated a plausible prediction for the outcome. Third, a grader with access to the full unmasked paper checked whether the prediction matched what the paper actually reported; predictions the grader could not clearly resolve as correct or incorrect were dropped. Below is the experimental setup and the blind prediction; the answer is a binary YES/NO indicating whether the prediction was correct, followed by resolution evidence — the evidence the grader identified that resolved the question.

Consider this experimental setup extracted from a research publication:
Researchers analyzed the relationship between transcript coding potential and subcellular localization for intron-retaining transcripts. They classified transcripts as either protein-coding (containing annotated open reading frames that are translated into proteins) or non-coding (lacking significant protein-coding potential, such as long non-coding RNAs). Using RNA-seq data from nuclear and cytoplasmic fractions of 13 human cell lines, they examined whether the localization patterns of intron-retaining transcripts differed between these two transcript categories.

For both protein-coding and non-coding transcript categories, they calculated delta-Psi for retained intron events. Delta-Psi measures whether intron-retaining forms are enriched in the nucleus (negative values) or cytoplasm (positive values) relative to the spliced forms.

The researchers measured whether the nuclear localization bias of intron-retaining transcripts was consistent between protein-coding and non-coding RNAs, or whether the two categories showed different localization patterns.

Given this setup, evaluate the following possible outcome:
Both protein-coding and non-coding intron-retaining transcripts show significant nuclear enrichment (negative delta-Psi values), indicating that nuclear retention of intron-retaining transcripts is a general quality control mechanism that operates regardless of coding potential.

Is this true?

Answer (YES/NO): YES